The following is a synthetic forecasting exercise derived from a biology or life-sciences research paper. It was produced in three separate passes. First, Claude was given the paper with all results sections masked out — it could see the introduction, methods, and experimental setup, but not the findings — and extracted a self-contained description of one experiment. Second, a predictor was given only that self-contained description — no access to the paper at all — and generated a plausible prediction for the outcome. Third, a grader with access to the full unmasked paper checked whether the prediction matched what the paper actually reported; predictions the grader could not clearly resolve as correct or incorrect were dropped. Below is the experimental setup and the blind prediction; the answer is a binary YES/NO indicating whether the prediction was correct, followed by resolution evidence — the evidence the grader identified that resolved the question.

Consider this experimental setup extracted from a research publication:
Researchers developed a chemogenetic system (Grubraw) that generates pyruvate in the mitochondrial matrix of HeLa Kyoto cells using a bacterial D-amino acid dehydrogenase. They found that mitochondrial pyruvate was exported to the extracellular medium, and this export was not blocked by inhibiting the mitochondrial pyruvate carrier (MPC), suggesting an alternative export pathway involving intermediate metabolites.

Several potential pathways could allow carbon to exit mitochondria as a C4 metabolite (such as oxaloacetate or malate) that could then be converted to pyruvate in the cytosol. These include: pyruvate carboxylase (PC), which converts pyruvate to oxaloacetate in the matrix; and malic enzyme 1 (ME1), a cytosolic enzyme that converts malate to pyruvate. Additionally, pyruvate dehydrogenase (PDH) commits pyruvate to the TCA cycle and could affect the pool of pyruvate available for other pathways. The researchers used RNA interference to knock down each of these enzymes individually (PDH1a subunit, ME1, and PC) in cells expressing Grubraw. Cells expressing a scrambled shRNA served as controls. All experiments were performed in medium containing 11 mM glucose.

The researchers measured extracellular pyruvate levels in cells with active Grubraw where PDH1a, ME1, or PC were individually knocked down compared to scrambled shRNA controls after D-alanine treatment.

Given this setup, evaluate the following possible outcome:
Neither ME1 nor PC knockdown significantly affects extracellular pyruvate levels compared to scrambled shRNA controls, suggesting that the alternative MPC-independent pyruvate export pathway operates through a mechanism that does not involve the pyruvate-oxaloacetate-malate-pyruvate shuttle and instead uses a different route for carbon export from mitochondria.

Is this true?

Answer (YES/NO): YES